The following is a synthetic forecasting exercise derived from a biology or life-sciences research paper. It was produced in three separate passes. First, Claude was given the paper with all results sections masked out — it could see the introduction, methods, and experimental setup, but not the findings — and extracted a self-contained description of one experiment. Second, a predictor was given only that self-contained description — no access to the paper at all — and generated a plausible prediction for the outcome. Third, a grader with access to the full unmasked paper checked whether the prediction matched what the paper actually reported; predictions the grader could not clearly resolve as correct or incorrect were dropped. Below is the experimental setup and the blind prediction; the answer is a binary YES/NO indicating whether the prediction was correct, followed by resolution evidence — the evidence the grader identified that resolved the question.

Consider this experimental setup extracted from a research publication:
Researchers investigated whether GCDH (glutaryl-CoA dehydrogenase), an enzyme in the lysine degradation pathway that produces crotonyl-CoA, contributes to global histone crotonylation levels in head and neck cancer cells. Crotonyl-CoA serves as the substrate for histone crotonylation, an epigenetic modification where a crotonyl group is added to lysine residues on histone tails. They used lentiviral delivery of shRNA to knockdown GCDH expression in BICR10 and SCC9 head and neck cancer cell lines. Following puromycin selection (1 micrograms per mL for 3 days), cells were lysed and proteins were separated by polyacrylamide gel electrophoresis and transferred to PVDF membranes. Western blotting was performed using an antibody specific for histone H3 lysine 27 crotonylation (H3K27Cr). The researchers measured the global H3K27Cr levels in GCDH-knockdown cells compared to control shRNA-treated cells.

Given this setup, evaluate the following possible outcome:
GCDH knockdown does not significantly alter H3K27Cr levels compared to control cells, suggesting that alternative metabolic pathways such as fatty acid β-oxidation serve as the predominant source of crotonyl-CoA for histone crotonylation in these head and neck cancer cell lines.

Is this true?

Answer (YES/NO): NO